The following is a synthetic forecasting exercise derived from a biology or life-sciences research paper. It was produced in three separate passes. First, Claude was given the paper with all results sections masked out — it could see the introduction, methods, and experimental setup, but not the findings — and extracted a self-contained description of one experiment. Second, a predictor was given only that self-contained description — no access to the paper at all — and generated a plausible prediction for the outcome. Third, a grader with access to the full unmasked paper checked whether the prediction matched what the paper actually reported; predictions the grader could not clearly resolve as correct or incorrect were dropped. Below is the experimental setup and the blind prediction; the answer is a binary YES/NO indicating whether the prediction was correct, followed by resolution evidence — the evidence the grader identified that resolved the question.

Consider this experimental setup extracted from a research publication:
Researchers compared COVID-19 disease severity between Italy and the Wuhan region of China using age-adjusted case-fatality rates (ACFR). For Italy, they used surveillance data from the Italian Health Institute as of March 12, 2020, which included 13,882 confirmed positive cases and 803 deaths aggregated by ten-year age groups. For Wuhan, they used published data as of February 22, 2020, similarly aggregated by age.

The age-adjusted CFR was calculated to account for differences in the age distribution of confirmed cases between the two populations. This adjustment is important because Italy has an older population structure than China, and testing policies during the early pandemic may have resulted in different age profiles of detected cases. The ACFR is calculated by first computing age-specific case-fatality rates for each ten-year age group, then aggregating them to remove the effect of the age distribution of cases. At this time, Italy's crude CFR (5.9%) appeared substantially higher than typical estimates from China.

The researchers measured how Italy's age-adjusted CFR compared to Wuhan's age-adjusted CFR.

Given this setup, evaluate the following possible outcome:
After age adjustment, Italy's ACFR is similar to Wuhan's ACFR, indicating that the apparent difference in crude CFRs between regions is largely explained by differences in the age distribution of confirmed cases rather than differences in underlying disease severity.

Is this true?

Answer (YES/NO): YES